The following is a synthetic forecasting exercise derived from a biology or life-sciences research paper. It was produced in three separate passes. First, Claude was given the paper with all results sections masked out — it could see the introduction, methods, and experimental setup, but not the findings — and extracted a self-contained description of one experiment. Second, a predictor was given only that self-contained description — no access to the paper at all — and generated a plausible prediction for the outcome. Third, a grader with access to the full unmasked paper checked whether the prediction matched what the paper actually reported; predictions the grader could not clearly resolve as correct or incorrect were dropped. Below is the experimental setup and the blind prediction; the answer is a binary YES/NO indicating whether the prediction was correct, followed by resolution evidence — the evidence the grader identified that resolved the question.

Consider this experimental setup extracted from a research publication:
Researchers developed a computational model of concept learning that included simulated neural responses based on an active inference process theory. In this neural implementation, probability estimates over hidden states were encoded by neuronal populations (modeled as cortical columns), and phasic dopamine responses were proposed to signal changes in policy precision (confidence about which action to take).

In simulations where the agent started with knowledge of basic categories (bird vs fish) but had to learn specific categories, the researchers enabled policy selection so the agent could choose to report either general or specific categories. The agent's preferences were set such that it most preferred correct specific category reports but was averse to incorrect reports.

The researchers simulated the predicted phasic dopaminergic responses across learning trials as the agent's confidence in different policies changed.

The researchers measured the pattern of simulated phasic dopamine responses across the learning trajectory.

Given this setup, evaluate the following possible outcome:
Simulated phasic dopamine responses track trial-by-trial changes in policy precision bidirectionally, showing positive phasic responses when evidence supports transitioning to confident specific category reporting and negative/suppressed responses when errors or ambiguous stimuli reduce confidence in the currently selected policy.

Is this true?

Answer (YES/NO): NO